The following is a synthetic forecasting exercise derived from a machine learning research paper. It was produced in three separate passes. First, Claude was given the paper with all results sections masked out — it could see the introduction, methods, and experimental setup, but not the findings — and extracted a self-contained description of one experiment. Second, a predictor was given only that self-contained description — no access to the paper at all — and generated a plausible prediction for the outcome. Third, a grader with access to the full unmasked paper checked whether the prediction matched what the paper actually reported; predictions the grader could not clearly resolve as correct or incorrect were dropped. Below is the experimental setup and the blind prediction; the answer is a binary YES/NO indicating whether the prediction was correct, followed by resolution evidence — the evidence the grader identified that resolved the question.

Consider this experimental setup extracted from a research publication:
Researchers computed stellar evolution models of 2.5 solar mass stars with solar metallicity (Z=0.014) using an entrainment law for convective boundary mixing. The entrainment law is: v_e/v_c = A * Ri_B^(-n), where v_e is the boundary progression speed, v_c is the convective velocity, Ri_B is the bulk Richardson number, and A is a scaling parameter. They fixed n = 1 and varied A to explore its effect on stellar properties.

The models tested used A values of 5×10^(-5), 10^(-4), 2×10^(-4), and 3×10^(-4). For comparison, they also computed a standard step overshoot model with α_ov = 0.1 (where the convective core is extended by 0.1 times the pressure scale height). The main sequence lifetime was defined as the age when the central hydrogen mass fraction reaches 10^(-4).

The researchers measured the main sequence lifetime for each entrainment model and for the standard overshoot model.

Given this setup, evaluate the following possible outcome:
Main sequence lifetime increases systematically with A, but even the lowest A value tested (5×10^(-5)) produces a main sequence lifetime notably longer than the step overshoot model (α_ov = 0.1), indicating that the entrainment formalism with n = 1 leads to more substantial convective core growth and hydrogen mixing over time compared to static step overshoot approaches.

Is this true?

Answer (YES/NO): NO